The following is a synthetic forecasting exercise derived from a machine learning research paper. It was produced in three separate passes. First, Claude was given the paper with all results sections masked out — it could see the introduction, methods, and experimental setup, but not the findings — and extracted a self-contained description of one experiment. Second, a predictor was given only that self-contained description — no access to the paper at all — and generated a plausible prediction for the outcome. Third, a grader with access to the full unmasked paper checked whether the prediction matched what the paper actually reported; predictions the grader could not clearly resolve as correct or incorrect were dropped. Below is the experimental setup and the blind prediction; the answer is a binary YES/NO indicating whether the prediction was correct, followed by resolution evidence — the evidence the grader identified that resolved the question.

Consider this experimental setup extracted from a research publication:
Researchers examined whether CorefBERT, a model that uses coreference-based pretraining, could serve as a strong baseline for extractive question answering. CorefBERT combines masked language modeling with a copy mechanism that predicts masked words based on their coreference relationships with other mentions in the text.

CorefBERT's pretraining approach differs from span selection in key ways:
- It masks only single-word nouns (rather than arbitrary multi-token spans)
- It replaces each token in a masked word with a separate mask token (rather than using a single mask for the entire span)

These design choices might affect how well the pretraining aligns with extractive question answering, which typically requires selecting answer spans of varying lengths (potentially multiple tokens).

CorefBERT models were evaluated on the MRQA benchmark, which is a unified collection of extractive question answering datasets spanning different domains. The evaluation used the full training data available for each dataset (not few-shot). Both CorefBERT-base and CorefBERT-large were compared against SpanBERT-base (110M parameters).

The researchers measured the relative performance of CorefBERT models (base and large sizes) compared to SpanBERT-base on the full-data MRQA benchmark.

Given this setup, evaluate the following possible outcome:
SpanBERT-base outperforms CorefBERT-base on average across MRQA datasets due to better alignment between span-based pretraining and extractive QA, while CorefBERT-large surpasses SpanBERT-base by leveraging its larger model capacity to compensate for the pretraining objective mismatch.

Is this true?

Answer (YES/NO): NO